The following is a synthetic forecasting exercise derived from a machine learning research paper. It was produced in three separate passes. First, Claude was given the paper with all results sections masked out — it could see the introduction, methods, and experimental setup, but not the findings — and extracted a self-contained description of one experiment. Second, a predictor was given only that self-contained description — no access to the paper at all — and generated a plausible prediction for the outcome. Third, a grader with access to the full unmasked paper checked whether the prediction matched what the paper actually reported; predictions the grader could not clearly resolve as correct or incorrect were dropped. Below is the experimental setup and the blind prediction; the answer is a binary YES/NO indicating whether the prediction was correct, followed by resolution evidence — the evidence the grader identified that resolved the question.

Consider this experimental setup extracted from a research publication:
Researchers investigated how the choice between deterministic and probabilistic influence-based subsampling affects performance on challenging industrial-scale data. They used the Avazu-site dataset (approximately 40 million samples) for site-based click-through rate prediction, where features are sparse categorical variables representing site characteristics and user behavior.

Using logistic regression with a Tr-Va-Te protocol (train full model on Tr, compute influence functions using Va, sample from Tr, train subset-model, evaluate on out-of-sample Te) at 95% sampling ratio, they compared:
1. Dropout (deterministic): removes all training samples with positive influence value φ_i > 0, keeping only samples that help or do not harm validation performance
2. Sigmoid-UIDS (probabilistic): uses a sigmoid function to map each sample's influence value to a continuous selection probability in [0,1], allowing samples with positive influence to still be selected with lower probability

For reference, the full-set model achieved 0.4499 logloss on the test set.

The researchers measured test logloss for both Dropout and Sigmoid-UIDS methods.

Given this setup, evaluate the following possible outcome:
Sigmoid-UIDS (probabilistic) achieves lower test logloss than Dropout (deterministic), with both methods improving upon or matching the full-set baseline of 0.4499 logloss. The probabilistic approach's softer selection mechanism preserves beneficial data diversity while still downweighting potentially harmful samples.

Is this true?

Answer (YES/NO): NO